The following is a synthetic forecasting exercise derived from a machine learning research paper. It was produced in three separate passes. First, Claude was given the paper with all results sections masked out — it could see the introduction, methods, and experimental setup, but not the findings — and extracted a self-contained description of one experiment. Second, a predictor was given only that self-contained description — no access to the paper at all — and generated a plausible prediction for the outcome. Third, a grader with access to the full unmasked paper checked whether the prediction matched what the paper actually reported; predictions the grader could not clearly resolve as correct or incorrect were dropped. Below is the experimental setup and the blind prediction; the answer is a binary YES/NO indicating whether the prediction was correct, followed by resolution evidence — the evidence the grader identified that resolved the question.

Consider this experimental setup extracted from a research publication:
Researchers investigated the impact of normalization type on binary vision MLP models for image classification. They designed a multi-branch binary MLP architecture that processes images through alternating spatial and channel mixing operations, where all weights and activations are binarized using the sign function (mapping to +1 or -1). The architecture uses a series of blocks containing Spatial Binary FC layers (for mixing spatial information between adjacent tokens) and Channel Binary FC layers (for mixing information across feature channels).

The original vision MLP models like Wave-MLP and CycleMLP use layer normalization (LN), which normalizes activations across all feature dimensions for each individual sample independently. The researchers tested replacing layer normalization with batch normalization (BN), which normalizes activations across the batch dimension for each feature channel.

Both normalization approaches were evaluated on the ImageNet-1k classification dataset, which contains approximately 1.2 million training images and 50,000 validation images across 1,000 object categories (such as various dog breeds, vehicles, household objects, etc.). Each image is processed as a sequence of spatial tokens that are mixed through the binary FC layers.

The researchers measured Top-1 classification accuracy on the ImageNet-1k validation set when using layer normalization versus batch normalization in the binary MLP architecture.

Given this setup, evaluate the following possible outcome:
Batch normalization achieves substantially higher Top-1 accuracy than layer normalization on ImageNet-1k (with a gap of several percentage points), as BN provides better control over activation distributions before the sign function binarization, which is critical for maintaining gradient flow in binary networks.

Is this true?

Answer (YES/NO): NO